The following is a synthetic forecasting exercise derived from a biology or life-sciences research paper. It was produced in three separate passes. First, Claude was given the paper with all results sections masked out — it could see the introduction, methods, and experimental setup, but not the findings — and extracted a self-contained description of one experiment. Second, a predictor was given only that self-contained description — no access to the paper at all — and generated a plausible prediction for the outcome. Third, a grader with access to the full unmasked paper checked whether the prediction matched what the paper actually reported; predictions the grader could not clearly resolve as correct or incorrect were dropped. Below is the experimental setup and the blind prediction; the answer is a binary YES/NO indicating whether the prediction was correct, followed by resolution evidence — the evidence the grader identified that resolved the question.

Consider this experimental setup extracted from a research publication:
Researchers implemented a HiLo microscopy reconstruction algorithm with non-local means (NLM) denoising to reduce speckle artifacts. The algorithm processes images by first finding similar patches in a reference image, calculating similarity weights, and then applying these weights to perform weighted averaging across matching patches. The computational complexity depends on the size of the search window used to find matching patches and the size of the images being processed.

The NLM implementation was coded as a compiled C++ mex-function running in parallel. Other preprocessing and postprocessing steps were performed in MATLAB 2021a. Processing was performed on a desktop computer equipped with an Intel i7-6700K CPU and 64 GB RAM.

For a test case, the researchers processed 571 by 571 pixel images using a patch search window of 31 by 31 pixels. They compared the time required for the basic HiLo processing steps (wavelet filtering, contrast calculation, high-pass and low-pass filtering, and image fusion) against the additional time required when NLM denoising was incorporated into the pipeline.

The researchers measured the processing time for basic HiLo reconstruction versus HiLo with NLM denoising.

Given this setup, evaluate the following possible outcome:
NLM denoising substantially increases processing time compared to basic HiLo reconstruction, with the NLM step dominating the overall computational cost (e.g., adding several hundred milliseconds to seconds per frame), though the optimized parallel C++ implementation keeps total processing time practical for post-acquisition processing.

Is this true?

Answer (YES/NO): YES